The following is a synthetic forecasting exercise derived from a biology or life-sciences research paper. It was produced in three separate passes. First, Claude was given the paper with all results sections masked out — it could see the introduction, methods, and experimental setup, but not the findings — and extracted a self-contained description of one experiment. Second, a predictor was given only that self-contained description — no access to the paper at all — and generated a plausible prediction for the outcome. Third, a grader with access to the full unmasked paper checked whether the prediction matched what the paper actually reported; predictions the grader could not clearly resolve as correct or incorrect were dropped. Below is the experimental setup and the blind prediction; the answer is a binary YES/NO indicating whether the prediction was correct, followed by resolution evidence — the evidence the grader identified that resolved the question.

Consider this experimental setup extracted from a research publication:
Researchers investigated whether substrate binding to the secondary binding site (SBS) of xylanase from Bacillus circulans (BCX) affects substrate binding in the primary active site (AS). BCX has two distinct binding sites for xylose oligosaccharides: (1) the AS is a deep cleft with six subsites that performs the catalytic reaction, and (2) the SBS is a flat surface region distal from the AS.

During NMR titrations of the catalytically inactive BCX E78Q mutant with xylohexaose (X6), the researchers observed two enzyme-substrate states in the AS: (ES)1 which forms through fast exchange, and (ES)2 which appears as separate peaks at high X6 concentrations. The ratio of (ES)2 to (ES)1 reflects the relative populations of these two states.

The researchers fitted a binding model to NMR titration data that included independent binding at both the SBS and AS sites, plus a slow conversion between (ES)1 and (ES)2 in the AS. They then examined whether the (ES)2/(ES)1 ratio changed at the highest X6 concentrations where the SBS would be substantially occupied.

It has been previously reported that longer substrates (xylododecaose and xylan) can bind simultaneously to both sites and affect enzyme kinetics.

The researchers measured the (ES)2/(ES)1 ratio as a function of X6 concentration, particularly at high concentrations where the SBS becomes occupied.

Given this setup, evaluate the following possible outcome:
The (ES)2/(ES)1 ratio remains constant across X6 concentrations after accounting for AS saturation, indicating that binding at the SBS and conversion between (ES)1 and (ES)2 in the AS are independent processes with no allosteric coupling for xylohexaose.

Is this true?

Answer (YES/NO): NO